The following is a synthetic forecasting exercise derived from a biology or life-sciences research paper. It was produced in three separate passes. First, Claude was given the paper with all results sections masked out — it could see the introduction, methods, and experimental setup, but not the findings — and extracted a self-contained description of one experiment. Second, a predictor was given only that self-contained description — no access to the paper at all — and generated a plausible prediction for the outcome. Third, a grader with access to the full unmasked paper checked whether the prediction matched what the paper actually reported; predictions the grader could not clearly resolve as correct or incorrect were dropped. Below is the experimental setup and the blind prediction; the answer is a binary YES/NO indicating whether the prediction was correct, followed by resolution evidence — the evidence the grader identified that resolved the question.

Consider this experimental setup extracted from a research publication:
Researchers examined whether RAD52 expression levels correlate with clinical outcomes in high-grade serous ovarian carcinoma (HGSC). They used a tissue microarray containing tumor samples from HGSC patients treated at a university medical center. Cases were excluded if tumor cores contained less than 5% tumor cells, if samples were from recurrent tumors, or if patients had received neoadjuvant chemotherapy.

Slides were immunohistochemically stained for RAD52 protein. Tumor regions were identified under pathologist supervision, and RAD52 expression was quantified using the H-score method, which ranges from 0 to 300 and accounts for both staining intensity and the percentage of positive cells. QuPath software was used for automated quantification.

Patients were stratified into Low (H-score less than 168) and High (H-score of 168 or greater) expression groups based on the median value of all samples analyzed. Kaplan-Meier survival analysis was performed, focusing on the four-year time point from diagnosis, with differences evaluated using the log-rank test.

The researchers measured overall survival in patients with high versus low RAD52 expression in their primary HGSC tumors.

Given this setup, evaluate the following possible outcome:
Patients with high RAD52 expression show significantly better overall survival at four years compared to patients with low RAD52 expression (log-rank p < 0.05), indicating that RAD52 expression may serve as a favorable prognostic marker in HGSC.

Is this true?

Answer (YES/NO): NO